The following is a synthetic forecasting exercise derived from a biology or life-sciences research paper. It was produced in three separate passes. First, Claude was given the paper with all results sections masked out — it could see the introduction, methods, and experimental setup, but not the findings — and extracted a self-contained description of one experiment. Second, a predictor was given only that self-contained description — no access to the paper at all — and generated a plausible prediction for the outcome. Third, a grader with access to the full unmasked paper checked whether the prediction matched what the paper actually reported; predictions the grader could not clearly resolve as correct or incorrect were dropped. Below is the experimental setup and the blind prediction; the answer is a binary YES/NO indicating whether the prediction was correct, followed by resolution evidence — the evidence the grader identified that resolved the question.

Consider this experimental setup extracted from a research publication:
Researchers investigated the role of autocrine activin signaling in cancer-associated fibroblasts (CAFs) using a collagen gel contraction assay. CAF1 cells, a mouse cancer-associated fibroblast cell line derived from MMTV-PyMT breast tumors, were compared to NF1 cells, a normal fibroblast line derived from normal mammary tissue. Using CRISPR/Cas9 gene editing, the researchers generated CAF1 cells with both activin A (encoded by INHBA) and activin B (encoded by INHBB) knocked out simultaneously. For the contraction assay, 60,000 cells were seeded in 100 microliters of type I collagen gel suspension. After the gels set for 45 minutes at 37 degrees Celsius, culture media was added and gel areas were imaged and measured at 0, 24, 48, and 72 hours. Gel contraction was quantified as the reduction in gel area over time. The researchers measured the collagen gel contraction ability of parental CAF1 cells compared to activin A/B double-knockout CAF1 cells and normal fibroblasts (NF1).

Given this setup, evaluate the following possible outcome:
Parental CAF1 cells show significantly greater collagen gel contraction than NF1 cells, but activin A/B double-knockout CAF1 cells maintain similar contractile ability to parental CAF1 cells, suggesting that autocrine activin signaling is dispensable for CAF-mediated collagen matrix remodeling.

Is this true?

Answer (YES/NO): NO